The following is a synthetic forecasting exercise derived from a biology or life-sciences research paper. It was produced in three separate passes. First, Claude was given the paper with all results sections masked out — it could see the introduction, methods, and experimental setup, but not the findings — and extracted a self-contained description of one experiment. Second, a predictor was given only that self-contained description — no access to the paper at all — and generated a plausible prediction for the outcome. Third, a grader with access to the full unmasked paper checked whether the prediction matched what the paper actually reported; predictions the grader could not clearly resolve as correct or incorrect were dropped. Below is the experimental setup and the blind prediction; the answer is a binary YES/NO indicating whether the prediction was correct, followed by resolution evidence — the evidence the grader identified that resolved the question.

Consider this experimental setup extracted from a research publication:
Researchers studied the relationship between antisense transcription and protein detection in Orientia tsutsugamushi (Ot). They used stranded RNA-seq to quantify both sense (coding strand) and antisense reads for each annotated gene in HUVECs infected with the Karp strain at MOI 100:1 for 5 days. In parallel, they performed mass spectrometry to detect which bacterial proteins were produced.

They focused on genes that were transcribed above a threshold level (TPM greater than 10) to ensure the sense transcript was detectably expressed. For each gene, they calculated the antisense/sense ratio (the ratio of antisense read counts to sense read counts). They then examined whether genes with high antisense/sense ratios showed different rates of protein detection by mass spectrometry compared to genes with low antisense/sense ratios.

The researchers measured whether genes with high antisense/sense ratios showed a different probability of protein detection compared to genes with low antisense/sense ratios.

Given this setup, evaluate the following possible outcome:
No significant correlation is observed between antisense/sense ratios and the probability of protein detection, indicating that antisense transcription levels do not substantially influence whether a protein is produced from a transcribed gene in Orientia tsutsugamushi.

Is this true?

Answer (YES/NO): NO